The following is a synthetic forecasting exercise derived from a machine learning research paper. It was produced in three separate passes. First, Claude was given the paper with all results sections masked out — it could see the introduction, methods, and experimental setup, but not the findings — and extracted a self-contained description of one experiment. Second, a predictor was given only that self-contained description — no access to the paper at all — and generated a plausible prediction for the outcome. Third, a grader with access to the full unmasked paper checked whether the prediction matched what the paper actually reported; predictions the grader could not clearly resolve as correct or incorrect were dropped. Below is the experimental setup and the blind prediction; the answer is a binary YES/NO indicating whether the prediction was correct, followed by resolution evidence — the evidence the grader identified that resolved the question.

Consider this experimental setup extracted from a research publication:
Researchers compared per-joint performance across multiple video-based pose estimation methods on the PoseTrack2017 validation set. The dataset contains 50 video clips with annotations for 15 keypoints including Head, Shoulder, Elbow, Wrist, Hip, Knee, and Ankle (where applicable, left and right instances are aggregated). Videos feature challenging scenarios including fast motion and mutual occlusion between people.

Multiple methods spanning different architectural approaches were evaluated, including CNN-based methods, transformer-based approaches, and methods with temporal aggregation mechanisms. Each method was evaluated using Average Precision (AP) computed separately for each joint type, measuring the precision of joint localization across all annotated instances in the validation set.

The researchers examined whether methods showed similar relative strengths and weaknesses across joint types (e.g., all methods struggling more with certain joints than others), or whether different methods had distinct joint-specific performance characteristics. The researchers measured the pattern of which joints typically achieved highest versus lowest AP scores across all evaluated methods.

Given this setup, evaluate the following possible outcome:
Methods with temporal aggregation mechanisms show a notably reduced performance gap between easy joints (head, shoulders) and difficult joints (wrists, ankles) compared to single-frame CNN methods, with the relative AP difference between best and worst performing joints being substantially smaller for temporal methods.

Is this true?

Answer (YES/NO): NO